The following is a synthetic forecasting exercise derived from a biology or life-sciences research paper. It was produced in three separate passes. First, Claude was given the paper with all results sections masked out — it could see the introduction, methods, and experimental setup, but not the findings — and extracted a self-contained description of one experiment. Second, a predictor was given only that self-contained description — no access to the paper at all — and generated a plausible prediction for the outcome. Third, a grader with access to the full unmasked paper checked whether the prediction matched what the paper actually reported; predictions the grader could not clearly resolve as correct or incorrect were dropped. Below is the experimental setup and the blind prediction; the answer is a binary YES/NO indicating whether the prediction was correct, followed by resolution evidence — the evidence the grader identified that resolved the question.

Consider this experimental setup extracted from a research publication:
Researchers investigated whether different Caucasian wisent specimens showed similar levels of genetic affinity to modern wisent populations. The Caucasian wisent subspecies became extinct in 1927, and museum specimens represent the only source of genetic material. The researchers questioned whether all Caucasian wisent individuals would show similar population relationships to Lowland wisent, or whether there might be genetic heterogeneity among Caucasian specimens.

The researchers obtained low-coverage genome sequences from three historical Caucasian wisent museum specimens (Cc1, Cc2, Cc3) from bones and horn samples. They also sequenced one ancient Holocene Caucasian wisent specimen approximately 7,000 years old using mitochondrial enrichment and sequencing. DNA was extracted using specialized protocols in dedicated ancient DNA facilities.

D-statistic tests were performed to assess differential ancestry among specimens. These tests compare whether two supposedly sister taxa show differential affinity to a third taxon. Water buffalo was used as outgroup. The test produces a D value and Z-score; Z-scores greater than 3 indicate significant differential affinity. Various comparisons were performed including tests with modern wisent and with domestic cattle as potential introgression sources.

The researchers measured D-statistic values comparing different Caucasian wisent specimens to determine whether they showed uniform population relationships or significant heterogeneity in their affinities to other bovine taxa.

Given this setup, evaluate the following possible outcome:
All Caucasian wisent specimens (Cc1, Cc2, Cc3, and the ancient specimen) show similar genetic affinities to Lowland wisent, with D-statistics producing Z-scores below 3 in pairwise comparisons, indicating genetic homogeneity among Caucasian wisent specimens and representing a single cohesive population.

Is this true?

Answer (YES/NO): NO